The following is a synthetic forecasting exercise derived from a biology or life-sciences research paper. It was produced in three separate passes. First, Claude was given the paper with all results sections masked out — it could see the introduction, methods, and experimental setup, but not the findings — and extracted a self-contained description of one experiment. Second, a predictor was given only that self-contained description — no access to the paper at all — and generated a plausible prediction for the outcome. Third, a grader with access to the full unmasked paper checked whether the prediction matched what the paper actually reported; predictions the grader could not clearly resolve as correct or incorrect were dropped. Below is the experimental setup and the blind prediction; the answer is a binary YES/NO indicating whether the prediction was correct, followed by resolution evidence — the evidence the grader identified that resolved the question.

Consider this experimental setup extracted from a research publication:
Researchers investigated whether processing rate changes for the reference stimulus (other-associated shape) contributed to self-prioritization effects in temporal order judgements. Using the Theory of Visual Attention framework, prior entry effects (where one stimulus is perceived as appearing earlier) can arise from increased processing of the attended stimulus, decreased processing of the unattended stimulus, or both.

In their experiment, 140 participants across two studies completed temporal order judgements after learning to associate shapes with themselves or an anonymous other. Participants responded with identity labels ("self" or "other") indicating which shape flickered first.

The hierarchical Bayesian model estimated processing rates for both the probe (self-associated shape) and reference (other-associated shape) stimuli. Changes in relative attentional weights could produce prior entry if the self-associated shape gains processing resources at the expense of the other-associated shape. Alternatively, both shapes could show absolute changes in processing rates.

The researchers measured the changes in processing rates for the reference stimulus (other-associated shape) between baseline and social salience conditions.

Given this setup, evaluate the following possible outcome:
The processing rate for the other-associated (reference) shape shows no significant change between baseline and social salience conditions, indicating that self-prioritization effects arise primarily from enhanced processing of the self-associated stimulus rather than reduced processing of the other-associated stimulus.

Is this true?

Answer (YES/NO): NO